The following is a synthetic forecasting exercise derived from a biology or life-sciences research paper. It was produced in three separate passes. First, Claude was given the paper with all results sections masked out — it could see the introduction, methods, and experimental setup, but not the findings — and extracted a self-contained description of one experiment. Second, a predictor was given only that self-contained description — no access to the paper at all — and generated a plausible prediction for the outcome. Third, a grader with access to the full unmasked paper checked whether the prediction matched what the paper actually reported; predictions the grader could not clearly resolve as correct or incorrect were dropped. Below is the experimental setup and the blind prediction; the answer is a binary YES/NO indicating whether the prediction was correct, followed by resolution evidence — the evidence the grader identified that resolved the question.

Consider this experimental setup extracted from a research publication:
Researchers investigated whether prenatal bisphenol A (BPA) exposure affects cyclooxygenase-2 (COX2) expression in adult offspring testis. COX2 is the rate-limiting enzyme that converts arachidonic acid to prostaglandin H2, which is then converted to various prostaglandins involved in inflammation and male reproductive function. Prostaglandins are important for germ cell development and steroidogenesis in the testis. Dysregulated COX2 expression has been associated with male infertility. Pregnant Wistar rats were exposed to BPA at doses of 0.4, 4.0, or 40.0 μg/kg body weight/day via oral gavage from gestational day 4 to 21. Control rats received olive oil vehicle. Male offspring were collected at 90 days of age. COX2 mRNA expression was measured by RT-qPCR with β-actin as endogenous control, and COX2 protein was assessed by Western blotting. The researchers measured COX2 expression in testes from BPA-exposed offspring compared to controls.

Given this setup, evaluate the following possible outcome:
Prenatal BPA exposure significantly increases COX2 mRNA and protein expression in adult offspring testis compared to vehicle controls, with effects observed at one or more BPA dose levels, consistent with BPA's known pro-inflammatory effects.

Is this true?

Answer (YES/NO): NO